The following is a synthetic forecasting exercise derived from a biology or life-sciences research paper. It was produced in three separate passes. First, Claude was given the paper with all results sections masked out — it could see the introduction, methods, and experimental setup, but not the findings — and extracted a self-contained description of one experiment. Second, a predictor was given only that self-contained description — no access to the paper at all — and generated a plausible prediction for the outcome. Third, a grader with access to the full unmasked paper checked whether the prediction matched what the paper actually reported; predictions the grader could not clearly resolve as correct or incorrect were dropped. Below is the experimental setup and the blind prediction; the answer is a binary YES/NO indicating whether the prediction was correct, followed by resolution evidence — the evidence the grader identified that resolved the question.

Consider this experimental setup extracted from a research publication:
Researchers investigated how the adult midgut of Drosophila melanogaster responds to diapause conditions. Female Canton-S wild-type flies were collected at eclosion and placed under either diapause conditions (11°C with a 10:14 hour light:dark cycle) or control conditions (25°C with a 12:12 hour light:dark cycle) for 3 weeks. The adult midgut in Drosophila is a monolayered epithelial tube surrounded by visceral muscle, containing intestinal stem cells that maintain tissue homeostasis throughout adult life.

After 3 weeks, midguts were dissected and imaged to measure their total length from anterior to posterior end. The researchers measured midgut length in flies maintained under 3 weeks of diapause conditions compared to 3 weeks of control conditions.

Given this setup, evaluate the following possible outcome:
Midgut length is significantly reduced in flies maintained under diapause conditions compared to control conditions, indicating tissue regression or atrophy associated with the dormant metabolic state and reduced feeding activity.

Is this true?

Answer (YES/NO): NO